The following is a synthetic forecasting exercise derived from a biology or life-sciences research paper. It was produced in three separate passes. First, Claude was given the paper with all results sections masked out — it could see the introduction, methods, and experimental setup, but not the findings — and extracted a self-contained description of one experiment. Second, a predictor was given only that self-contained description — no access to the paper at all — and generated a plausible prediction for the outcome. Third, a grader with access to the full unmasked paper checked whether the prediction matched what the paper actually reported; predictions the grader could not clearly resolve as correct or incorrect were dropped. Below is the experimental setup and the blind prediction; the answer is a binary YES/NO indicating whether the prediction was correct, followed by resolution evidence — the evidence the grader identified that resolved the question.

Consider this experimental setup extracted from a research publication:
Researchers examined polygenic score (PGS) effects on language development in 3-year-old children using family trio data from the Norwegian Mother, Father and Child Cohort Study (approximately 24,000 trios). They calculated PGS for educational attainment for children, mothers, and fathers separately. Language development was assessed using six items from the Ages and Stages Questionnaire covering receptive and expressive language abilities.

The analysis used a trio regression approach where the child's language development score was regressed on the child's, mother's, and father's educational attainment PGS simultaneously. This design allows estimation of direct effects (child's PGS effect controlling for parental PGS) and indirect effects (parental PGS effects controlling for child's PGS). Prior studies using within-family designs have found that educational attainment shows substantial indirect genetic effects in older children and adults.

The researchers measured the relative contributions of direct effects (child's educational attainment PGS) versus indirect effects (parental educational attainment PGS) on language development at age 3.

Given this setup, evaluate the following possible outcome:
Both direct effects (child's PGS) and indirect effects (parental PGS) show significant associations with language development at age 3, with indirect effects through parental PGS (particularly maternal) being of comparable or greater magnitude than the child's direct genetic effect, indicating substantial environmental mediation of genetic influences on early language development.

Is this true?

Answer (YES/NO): NO